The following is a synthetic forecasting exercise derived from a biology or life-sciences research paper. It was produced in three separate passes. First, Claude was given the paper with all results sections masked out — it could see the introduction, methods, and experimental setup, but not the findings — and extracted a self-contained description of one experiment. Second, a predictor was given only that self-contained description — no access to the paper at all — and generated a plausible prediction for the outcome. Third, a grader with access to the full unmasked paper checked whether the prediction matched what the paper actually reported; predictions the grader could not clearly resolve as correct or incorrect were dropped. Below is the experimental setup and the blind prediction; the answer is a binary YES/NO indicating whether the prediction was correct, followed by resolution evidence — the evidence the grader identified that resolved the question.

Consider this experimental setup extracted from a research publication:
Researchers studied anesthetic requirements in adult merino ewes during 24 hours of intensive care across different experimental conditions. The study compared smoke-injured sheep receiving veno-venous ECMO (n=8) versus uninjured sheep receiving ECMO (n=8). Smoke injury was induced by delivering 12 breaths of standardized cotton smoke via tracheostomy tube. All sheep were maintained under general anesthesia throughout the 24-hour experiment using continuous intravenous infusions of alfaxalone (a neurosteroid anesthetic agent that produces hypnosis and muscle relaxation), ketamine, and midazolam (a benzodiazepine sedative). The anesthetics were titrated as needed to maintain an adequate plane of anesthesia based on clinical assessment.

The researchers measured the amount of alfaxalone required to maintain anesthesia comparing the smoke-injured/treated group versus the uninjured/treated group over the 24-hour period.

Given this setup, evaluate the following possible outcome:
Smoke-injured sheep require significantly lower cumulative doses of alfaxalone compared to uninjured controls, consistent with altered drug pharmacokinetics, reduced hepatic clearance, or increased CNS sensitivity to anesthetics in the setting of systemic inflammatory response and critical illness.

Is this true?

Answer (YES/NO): YES